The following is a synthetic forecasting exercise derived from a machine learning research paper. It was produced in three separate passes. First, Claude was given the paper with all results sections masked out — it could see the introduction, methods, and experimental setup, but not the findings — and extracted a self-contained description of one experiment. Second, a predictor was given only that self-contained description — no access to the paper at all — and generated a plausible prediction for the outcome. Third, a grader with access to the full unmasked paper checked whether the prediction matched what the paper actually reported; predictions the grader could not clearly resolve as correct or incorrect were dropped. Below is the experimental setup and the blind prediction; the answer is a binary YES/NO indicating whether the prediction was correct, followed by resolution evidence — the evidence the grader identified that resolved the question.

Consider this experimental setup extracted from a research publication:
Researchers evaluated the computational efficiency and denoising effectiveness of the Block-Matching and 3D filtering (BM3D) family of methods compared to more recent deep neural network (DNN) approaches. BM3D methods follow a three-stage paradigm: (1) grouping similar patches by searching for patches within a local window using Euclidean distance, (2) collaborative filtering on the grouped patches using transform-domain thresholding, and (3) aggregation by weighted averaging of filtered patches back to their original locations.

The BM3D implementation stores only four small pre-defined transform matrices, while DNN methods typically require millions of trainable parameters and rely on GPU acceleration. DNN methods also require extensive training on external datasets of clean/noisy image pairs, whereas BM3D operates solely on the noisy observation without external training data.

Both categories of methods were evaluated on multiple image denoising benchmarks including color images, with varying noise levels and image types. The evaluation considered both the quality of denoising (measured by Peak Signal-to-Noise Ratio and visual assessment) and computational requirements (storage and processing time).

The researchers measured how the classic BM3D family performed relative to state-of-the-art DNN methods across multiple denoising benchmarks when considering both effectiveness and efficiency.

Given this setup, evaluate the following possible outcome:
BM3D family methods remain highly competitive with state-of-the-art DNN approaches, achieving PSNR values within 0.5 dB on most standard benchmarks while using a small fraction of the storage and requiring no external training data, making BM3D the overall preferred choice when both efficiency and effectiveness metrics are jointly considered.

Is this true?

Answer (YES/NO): NO